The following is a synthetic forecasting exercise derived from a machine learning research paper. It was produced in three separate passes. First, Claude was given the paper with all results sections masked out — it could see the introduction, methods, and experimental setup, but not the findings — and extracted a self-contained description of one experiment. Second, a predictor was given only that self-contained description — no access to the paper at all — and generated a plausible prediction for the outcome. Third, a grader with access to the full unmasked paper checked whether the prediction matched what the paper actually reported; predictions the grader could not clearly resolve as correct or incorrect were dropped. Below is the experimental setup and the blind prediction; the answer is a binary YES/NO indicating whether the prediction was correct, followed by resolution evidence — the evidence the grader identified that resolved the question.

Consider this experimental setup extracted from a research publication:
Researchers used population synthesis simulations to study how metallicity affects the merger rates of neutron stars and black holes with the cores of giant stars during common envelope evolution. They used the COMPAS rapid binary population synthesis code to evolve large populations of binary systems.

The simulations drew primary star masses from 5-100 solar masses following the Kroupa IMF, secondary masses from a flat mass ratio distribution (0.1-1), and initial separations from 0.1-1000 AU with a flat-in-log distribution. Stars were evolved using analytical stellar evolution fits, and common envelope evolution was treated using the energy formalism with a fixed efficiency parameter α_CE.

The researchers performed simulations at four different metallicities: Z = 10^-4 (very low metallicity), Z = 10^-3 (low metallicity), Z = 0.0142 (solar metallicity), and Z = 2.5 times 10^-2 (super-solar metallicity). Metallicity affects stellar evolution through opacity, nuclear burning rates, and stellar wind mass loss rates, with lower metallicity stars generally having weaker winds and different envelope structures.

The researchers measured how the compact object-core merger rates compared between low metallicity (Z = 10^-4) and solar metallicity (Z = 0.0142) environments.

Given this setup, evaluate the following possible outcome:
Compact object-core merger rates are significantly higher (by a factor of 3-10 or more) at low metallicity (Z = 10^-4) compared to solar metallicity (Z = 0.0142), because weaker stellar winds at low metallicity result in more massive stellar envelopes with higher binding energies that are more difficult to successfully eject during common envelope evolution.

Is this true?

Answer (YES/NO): NO